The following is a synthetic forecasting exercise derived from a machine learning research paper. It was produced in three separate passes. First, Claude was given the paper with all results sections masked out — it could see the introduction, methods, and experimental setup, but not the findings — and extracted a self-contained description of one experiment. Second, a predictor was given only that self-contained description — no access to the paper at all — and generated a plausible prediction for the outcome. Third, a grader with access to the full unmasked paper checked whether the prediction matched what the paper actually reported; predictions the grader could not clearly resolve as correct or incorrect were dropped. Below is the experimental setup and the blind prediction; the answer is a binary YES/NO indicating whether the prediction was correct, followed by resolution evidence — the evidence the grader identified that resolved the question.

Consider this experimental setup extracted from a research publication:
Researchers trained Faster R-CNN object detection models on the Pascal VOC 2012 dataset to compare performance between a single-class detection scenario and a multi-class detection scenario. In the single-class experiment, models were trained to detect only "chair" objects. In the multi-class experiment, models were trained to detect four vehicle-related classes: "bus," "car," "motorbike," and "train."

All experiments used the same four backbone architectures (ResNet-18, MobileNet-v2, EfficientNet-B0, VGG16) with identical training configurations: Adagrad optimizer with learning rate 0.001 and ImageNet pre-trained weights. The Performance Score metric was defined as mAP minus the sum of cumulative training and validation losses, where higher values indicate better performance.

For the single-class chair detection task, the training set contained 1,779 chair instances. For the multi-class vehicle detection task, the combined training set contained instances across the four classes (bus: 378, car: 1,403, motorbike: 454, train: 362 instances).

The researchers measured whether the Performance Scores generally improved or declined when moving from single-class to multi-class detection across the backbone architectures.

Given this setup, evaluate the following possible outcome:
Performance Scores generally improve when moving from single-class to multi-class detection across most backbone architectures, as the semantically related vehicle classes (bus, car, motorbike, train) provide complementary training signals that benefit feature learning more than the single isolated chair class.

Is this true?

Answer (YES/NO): YES